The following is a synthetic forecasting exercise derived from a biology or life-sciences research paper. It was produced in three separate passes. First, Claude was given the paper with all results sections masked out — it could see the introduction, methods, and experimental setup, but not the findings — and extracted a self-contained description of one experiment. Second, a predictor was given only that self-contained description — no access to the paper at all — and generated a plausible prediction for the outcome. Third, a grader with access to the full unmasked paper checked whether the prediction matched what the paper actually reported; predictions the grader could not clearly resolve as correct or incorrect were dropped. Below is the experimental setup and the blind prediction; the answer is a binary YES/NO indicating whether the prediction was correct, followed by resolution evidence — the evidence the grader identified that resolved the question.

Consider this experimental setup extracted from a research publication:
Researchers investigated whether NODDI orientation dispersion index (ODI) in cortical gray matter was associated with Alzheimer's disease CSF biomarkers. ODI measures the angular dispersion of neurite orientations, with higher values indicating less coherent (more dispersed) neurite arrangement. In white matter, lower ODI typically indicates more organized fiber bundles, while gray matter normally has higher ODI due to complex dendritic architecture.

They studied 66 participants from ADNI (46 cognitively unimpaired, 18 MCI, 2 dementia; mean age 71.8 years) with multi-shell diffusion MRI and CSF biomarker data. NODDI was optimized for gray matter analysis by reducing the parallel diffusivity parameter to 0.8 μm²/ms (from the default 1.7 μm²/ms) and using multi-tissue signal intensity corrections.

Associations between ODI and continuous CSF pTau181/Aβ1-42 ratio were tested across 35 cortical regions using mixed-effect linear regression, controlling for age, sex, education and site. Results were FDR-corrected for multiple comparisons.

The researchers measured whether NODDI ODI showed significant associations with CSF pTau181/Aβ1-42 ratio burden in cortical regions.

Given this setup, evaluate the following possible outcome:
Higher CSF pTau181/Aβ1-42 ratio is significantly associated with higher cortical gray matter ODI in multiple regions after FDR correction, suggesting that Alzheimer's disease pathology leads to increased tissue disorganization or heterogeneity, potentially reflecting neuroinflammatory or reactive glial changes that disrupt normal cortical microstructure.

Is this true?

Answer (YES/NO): NO